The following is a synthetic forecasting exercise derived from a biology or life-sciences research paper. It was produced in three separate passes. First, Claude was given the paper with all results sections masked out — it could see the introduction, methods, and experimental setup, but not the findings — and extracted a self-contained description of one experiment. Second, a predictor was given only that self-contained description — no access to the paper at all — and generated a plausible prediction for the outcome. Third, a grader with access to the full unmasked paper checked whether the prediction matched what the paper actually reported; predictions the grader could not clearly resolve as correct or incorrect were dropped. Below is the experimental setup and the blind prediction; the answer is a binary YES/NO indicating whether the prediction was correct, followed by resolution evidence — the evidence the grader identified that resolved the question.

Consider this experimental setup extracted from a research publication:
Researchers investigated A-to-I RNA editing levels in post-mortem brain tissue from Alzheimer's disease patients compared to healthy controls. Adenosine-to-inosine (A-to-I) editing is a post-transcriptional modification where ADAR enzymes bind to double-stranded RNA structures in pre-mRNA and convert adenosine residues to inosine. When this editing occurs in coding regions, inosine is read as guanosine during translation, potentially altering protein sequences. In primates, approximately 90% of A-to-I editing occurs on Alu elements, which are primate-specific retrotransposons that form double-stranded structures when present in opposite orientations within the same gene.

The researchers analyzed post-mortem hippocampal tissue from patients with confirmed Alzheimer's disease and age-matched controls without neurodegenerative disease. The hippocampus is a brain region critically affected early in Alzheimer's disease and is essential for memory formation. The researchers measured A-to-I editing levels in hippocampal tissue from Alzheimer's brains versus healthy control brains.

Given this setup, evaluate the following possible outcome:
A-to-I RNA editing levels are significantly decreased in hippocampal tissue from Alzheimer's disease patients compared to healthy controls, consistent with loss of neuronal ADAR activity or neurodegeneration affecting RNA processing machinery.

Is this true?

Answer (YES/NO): YES